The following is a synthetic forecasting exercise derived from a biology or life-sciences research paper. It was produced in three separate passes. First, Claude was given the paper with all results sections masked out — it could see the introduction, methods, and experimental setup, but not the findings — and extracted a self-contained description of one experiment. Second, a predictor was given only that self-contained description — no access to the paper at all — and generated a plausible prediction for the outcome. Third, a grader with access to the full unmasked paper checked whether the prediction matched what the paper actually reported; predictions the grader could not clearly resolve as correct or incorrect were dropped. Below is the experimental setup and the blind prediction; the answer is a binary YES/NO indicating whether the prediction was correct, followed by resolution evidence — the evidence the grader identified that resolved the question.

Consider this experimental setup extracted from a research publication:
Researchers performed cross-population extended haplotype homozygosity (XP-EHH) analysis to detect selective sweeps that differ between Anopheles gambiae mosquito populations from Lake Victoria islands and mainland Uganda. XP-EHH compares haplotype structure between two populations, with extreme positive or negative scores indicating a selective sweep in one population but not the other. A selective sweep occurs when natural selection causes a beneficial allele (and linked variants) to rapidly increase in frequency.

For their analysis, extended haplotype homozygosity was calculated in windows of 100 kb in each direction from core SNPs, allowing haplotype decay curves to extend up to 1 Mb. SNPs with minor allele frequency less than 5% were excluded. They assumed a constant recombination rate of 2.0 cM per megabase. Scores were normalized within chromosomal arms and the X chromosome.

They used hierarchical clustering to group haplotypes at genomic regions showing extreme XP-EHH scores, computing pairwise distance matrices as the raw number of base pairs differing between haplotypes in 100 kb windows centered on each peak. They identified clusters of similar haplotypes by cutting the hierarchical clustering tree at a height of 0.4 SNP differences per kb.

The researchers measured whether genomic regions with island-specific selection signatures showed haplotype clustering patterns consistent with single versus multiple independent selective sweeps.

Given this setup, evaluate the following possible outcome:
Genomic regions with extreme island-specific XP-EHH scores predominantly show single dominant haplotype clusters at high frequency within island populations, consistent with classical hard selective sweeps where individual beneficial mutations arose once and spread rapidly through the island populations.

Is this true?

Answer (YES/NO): NO